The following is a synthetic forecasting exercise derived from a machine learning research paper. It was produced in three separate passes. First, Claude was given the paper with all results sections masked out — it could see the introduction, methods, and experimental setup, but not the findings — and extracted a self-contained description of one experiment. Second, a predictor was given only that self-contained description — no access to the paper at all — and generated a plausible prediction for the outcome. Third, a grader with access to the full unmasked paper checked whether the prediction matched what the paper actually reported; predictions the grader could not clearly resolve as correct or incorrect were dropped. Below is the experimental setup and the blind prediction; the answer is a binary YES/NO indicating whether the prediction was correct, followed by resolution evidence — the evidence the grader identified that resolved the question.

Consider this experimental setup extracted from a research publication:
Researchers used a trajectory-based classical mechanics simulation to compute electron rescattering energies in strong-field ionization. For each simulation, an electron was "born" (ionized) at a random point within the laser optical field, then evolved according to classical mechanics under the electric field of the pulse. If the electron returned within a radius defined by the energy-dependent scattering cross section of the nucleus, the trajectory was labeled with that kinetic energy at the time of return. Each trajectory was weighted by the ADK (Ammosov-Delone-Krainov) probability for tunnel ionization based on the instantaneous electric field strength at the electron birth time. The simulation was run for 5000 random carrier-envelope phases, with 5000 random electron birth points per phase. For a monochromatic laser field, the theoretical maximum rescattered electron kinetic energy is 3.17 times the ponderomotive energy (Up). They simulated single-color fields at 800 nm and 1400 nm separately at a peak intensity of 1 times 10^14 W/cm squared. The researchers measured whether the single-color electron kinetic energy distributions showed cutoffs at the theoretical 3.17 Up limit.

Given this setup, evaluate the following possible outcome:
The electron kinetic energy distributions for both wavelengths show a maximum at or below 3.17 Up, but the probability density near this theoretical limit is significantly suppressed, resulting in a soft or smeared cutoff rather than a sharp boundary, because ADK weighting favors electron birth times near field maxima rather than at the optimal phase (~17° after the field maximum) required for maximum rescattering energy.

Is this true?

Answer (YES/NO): NO